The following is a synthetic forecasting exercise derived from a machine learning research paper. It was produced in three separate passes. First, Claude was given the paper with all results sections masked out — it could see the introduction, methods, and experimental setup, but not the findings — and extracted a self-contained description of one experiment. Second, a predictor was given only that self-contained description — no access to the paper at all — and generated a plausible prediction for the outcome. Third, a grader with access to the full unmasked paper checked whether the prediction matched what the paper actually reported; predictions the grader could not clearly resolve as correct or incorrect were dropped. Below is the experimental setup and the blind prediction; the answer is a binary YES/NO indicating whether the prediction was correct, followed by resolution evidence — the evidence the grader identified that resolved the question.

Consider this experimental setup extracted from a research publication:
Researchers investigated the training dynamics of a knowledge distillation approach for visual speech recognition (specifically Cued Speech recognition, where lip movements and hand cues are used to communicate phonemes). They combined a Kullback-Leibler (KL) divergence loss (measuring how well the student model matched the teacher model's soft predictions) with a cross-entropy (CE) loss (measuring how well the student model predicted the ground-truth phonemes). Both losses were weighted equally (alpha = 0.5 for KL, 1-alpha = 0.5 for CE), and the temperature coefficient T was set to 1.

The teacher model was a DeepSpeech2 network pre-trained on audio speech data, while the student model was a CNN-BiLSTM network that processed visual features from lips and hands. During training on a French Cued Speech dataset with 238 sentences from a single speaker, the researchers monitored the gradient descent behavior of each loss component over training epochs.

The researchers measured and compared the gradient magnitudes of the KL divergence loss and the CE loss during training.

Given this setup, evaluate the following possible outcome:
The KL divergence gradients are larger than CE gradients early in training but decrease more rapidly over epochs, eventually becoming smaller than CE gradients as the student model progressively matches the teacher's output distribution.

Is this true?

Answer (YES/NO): NO